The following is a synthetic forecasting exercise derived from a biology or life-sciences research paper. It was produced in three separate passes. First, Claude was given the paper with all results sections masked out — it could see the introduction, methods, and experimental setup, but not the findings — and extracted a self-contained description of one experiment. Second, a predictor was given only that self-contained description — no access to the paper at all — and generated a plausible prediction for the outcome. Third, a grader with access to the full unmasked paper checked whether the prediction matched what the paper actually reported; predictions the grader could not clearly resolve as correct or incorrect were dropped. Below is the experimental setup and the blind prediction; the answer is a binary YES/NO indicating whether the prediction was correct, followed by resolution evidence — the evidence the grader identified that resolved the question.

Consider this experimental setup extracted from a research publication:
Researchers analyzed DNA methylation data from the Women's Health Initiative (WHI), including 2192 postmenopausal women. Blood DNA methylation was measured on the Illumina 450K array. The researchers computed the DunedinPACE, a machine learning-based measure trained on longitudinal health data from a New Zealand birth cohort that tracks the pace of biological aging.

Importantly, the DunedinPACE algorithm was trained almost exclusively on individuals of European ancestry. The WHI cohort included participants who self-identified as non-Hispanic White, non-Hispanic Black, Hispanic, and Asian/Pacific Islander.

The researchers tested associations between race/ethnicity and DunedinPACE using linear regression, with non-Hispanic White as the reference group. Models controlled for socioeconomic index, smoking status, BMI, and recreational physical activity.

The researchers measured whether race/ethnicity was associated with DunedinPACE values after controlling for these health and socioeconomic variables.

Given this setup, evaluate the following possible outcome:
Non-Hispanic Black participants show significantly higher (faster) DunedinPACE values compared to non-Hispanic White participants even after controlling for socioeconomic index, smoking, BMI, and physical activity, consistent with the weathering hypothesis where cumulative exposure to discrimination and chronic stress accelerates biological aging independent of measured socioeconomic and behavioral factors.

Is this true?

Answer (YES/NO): YES